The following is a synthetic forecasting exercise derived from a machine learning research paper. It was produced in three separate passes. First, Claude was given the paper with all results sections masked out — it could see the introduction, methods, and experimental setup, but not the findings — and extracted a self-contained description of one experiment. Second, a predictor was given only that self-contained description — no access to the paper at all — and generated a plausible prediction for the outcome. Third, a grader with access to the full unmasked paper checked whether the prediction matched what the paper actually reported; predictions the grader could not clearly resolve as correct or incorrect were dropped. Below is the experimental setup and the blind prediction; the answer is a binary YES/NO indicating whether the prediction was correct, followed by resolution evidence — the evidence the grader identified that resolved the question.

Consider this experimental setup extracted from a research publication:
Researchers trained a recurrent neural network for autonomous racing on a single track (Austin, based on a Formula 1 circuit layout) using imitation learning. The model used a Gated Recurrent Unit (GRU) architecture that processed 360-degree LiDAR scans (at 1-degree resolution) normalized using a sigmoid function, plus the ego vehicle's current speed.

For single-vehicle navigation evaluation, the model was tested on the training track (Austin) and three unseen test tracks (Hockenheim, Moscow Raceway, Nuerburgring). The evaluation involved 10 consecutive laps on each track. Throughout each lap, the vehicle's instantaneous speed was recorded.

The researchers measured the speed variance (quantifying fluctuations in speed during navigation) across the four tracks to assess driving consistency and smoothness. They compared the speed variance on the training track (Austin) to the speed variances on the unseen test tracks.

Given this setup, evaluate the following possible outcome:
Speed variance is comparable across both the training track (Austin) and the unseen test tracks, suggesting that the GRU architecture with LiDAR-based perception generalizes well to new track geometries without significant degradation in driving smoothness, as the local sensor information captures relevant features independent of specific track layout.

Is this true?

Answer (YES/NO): NO